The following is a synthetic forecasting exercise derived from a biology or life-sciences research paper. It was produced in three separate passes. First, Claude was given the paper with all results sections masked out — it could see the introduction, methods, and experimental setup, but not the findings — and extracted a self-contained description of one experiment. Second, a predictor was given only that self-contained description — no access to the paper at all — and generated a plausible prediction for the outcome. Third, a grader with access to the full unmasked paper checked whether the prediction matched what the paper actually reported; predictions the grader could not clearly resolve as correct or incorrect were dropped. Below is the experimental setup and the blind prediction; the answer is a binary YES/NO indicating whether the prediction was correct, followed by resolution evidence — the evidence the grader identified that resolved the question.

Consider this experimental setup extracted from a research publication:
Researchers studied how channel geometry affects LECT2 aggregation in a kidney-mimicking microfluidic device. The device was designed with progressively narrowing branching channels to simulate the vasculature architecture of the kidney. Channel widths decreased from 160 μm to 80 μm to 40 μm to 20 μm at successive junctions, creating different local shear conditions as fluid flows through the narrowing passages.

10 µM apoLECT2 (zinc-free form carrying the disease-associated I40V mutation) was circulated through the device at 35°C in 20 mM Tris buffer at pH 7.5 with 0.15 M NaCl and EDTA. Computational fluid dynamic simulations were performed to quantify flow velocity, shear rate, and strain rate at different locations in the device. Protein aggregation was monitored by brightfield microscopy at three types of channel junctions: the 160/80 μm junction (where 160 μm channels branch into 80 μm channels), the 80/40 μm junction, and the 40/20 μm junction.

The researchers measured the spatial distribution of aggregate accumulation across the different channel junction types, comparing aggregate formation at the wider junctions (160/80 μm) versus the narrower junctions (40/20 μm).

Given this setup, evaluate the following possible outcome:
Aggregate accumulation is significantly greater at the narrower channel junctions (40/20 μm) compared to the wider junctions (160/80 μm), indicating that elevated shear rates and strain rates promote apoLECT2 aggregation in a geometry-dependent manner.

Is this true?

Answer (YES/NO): NO